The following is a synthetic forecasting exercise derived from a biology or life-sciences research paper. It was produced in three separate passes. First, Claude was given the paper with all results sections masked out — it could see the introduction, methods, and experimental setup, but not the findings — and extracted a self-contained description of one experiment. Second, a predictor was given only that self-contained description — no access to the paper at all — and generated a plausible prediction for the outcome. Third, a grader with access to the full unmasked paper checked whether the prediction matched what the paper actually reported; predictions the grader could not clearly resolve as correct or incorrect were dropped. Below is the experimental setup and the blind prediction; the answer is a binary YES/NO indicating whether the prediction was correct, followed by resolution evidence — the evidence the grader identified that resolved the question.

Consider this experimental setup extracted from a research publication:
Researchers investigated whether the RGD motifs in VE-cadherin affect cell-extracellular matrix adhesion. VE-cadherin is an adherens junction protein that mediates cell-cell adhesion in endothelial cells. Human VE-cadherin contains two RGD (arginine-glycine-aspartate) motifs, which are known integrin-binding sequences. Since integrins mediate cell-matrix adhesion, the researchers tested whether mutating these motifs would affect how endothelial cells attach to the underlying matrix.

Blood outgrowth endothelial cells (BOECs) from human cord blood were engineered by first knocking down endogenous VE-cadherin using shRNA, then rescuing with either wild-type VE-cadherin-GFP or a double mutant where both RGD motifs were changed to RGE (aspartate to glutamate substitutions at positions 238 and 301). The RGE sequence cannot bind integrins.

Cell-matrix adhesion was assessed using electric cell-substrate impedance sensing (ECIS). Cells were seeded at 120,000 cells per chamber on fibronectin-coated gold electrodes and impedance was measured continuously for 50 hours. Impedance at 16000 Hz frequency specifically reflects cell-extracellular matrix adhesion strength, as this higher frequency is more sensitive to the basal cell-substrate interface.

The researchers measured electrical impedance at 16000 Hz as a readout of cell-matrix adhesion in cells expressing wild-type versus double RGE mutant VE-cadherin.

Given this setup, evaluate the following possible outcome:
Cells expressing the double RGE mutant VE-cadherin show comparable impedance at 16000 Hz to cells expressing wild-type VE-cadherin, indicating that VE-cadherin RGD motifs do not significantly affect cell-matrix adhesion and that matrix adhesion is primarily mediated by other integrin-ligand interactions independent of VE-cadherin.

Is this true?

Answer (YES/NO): YES